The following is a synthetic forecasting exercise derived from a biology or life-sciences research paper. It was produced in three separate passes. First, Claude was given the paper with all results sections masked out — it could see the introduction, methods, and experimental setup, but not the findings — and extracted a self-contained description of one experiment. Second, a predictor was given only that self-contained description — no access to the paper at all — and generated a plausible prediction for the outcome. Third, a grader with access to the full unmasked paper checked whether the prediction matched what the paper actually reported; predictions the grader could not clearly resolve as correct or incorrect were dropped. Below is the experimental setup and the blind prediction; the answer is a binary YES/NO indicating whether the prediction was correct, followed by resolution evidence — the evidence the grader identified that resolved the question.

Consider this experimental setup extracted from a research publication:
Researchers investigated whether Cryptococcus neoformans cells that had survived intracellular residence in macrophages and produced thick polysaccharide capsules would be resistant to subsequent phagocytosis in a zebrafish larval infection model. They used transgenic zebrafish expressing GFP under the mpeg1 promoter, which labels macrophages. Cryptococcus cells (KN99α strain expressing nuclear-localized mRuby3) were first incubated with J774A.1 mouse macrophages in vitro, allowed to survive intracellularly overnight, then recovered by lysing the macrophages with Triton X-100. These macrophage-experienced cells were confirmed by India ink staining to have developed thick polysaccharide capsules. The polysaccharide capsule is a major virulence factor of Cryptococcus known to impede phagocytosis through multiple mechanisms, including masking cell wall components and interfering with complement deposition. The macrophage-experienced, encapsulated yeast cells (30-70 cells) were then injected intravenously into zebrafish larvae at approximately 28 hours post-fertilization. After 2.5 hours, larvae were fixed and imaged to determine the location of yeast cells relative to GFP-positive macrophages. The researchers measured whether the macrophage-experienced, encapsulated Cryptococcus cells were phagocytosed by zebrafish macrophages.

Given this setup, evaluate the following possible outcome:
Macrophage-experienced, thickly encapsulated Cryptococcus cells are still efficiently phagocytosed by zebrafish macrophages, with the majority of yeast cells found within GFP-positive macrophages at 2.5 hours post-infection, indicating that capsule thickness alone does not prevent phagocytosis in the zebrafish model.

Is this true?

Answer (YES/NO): NO